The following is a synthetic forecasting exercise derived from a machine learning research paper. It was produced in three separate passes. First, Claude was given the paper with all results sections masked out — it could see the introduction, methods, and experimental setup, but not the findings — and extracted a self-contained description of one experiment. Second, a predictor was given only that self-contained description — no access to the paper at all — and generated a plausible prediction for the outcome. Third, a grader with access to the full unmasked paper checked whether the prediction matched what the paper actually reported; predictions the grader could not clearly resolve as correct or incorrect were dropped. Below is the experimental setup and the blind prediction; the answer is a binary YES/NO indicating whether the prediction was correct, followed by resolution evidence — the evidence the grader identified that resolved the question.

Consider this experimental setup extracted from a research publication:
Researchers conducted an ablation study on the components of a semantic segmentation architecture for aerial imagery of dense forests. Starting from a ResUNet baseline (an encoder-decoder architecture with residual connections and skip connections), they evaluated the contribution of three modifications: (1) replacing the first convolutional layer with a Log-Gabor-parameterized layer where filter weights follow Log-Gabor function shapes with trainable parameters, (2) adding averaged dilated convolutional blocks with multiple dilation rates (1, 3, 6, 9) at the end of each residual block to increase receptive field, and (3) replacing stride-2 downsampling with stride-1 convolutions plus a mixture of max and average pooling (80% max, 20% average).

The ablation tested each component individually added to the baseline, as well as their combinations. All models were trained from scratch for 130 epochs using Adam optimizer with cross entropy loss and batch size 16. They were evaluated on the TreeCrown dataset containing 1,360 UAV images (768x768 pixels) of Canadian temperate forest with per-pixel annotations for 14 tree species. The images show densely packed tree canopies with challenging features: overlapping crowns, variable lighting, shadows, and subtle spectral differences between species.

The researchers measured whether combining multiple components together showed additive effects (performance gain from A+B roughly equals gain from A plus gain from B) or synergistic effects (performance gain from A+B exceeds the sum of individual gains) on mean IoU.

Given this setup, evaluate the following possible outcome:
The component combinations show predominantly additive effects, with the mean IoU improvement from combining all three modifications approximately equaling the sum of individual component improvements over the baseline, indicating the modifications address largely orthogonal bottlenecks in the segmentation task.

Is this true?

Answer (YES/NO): NO